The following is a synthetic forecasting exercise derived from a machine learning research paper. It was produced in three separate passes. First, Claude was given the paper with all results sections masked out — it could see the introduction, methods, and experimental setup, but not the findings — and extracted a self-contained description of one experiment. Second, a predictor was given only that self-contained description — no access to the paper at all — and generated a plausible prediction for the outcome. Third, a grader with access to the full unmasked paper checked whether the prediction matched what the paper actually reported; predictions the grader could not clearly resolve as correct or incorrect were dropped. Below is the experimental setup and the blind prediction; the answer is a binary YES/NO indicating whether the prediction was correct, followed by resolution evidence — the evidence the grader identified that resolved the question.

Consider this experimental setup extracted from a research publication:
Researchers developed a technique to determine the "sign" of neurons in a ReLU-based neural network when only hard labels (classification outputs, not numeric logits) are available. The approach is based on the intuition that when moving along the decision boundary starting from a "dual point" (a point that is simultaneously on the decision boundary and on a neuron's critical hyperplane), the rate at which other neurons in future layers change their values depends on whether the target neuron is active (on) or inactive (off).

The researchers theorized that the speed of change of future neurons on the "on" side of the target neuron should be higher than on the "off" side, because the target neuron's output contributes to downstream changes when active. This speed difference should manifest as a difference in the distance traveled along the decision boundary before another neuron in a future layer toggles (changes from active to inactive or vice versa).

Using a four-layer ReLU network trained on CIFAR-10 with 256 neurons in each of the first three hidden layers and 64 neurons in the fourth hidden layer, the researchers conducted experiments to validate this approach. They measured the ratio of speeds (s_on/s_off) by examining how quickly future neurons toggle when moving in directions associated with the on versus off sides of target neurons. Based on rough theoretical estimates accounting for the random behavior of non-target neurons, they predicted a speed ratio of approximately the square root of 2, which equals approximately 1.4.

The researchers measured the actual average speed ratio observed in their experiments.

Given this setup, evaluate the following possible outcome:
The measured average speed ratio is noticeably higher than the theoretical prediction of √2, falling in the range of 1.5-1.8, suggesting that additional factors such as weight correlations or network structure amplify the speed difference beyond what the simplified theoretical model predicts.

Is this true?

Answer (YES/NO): NO